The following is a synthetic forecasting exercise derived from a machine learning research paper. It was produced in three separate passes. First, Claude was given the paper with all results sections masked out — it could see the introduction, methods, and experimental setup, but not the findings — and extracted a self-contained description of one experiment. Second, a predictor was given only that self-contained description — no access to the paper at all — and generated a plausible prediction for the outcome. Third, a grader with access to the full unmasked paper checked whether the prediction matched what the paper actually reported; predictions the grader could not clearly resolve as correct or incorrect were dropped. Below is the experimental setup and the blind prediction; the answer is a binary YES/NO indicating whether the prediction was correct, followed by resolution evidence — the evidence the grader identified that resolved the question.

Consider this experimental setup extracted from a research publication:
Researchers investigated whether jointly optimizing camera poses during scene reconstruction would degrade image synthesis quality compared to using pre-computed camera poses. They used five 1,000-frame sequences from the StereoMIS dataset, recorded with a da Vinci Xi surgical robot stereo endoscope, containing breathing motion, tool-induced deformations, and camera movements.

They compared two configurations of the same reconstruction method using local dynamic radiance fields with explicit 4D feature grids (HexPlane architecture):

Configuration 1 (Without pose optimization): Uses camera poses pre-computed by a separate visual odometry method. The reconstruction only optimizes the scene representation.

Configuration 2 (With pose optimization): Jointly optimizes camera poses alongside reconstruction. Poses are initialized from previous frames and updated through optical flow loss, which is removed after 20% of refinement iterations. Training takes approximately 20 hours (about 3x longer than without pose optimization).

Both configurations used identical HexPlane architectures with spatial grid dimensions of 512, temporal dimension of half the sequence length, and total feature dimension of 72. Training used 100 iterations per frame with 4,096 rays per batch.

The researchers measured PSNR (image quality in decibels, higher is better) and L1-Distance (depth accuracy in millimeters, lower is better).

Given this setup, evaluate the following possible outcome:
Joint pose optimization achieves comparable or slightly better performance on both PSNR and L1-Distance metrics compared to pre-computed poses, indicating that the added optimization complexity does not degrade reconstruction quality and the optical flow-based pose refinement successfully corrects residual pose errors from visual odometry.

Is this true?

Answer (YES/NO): NO